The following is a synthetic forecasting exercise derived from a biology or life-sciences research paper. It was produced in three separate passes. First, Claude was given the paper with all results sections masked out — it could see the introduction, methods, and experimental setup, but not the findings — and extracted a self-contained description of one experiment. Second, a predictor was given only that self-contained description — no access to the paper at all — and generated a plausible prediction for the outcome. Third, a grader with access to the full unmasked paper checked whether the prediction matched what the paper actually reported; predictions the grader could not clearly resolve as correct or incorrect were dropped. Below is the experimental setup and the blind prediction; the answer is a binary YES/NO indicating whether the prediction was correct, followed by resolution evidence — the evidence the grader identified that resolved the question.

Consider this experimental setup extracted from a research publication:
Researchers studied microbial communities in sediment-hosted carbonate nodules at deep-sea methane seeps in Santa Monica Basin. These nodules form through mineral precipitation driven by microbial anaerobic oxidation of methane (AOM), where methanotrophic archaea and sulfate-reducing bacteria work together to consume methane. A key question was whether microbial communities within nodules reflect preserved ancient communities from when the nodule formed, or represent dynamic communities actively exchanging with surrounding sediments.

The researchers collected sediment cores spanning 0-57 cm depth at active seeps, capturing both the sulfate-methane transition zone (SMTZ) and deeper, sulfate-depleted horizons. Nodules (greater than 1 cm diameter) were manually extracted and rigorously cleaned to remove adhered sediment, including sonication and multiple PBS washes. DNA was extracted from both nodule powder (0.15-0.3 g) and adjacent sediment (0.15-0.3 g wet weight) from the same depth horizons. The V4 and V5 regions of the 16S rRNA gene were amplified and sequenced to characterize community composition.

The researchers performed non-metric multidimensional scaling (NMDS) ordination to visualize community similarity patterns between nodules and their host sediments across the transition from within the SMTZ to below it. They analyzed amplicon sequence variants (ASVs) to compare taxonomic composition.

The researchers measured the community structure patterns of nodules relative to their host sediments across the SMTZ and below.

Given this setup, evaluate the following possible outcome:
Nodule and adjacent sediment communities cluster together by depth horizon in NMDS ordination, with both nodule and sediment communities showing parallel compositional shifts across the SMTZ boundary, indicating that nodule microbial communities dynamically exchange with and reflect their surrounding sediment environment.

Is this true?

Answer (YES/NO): YES